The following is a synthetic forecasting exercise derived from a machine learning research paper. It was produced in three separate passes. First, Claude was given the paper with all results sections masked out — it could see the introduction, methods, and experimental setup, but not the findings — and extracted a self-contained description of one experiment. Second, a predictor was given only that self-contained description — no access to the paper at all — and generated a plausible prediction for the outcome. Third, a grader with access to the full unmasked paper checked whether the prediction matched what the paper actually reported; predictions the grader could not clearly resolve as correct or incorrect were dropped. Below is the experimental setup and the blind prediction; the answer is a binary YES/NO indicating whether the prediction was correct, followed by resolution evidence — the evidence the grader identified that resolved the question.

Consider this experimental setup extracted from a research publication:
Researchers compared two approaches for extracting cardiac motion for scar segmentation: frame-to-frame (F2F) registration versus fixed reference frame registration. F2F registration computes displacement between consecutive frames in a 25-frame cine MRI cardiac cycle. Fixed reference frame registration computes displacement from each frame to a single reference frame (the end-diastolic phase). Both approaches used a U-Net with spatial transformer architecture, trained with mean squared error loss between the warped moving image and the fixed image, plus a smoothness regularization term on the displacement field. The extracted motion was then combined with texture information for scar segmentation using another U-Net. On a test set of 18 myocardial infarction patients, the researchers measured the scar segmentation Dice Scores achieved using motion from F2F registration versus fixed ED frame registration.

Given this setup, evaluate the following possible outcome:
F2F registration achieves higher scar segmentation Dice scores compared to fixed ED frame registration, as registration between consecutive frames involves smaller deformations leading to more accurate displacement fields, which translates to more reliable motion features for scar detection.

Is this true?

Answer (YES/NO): NO